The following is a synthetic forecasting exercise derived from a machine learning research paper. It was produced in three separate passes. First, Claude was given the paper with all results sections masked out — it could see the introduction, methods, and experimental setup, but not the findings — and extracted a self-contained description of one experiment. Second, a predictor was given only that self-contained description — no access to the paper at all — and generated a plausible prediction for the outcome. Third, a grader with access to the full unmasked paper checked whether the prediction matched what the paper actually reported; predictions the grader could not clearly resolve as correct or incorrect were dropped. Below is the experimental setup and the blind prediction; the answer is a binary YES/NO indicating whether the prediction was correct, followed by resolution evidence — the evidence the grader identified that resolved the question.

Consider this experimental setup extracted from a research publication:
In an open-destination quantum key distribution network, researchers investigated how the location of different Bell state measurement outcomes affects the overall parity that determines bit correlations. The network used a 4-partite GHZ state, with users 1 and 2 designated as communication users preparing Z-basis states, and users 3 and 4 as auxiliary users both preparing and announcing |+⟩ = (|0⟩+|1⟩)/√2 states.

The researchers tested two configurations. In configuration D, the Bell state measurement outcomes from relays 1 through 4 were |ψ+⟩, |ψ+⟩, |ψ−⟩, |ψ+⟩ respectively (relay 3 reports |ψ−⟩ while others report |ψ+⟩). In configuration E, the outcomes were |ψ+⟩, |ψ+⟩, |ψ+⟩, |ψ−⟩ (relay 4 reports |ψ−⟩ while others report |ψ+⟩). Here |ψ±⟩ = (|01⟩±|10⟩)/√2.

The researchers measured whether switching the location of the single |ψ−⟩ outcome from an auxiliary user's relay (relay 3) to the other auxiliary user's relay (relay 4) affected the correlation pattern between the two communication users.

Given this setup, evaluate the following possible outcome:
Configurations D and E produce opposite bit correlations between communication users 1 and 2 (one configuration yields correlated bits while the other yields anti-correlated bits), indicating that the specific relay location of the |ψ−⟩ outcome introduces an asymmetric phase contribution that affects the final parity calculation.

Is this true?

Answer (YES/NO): NO